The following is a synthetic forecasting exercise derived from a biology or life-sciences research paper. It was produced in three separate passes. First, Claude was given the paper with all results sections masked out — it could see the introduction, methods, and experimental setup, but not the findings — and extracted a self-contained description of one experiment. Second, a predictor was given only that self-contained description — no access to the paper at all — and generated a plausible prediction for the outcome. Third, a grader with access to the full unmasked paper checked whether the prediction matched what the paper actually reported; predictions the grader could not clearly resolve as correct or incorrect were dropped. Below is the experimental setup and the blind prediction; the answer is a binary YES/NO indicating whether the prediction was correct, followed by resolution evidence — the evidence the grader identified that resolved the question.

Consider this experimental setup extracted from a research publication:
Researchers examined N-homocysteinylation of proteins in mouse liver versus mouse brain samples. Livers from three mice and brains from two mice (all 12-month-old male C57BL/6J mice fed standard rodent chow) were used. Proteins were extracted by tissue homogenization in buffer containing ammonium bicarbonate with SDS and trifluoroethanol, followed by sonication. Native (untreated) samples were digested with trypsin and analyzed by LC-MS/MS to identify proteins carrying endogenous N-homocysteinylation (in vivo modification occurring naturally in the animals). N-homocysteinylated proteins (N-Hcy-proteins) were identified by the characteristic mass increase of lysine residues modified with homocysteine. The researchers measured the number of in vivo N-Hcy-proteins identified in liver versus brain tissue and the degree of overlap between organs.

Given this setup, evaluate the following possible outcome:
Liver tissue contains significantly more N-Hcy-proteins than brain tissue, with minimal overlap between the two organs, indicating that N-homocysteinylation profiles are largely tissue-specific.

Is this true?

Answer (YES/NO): NO